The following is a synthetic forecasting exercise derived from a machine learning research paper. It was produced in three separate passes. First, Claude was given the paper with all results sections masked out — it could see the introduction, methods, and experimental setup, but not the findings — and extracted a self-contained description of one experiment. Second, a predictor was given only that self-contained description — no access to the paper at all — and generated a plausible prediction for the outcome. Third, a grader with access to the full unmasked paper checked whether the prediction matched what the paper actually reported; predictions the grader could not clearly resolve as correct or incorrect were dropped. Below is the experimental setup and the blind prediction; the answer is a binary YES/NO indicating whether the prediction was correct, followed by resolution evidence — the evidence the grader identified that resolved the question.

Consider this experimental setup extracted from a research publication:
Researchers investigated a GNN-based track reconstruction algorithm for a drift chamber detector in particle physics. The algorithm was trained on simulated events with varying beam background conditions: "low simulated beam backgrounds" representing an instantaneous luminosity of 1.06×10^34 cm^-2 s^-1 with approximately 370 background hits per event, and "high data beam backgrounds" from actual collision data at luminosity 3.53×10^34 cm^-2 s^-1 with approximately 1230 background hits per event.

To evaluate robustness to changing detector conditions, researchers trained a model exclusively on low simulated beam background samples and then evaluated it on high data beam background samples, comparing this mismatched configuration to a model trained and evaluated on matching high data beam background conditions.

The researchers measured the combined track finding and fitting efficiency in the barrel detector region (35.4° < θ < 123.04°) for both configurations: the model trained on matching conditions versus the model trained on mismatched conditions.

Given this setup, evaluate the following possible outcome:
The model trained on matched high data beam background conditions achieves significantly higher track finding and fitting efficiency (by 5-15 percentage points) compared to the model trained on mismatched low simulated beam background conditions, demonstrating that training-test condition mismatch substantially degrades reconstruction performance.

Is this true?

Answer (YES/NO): NO